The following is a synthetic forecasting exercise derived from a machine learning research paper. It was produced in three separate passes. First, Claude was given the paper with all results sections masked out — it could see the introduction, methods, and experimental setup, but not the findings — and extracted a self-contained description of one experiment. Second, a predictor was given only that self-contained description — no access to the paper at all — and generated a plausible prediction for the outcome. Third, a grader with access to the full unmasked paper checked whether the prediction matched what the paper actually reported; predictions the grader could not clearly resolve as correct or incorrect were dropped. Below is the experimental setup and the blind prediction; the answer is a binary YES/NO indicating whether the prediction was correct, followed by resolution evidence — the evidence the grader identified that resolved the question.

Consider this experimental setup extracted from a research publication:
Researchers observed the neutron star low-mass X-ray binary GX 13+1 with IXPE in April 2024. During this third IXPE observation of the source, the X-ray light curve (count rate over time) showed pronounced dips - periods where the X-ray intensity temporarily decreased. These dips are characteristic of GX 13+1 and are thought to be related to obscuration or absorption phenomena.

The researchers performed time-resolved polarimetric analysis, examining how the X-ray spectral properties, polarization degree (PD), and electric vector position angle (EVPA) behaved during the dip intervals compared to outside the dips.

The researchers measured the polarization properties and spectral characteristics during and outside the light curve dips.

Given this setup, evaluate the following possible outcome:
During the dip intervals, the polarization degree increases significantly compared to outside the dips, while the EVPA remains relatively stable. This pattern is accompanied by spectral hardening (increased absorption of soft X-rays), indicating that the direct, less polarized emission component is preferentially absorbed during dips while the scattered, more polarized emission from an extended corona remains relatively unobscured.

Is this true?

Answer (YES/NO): NO